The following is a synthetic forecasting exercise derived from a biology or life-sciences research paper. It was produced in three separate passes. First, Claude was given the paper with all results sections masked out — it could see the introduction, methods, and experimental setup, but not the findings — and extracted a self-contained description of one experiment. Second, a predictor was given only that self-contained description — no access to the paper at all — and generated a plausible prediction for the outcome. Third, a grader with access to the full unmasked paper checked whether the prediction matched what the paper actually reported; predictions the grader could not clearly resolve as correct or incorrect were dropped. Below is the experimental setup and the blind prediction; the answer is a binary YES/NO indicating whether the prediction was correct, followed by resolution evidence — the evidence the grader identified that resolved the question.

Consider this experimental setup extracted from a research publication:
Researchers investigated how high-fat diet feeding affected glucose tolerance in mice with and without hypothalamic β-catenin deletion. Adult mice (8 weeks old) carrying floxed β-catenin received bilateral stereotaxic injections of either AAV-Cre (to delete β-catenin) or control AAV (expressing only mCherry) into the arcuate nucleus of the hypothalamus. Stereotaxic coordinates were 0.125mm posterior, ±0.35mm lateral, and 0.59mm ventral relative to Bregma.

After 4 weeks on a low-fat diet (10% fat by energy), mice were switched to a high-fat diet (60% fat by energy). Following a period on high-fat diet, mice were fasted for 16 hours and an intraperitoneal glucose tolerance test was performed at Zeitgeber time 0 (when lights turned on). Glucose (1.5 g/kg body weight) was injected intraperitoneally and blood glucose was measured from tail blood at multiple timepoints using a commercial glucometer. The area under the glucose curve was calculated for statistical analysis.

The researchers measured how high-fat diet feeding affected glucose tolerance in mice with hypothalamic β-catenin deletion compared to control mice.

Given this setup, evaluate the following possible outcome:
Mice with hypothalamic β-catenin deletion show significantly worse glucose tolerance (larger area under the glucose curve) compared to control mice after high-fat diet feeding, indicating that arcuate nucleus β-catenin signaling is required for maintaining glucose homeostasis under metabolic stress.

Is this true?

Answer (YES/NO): YES